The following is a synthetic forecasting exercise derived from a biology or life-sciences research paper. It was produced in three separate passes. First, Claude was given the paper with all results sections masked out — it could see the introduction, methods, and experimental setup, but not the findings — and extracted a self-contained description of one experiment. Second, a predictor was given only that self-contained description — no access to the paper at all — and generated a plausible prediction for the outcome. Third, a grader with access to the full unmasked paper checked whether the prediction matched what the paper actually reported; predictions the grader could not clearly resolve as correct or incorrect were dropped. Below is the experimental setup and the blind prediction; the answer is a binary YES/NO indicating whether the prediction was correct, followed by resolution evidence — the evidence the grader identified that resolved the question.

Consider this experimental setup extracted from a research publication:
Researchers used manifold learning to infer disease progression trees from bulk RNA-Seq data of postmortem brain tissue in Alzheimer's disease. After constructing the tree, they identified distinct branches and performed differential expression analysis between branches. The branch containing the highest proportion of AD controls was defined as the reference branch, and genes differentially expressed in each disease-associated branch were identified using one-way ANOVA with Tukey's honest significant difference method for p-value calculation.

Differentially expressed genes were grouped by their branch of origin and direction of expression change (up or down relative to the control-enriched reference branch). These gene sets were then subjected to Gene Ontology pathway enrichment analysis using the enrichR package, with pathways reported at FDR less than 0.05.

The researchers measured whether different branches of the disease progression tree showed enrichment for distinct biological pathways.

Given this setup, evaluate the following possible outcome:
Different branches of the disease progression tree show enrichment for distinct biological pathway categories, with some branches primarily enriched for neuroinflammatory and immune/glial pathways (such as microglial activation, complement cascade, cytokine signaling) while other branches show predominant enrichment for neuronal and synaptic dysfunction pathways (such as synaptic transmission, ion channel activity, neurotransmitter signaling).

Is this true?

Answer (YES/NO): NO